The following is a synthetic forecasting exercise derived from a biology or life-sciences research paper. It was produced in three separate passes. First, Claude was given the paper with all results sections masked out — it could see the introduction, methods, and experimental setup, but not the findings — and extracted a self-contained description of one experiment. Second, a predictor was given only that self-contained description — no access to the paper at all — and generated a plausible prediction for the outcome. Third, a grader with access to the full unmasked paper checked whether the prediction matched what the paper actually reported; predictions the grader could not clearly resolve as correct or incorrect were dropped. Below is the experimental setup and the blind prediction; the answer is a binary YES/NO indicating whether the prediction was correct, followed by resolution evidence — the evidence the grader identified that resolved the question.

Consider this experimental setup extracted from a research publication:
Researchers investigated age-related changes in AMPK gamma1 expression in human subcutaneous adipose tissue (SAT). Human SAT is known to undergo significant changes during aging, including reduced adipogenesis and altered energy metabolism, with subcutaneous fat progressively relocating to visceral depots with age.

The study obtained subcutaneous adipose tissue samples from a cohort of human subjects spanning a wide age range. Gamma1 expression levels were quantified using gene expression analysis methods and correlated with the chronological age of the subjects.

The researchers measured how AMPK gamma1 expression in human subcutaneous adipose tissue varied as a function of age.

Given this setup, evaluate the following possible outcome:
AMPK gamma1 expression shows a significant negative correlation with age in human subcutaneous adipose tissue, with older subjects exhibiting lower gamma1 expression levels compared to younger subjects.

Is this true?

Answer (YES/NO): YES